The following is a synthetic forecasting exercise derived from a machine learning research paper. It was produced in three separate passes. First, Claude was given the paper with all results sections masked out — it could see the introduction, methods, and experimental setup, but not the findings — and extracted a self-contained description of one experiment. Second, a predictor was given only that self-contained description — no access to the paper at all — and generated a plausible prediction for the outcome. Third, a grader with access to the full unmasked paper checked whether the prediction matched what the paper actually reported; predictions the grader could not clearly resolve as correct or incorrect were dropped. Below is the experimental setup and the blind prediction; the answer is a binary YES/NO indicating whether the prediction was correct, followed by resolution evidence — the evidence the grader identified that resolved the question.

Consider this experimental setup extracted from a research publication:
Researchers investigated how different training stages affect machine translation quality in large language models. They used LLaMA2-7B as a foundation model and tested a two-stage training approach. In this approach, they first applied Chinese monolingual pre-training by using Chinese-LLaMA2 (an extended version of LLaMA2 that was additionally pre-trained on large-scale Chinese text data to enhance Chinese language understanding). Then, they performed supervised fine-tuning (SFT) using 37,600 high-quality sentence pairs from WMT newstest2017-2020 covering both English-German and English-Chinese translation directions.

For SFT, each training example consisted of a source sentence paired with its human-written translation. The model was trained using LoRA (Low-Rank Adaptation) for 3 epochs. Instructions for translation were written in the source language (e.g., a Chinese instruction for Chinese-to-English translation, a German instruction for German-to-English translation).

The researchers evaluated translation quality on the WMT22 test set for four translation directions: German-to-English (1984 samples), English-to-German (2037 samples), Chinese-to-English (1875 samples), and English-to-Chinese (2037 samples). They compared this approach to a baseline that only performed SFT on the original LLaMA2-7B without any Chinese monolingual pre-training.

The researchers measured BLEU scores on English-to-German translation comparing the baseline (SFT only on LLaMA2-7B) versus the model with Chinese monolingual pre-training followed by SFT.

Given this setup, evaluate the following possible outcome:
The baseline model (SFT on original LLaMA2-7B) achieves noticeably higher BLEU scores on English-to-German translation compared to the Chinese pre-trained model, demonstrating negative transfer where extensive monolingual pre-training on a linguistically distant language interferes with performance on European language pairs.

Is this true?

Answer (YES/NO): YES